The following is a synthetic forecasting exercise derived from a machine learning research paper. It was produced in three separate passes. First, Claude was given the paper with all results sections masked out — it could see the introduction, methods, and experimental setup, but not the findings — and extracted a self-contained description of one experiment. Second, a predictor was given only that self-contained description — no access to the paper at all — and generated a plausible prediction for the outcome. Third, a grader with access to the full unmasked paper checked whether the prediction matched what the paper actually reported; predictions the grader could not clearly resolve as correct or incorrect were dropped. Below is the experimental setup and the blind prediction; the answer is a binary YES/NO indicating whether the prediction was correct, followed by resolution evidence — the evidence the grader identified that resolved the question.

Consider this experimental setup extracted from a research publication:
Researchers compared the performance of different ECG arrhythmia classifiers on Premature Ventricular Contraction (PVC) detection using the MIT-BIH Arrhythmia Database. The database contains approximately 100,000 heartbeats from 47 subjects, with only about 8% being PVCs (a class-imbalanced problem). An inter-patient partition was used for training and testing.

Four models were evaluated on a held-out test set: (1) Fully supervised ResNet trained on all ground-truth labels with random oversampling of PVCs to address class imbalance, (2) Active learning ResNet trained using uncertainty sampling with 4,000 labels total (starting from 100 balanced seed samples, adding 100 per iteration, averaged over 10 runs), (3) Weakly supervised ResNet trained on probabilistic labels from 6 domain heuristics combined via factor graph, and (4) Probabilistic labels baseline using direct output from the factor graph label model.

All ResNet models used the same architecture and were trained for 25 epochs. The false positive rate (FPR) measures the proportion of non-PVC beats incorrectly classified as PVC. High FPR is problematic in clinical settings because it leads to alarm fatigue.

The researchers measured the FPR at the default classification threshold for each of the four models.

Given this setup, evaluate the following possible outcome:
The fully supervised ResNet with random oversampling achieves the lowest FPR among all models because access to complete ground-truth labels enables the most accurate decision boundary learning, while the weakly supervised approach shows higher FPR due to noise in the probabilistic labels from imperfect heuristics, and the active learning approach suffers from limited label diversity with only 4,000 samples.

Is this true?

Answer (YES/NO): NO